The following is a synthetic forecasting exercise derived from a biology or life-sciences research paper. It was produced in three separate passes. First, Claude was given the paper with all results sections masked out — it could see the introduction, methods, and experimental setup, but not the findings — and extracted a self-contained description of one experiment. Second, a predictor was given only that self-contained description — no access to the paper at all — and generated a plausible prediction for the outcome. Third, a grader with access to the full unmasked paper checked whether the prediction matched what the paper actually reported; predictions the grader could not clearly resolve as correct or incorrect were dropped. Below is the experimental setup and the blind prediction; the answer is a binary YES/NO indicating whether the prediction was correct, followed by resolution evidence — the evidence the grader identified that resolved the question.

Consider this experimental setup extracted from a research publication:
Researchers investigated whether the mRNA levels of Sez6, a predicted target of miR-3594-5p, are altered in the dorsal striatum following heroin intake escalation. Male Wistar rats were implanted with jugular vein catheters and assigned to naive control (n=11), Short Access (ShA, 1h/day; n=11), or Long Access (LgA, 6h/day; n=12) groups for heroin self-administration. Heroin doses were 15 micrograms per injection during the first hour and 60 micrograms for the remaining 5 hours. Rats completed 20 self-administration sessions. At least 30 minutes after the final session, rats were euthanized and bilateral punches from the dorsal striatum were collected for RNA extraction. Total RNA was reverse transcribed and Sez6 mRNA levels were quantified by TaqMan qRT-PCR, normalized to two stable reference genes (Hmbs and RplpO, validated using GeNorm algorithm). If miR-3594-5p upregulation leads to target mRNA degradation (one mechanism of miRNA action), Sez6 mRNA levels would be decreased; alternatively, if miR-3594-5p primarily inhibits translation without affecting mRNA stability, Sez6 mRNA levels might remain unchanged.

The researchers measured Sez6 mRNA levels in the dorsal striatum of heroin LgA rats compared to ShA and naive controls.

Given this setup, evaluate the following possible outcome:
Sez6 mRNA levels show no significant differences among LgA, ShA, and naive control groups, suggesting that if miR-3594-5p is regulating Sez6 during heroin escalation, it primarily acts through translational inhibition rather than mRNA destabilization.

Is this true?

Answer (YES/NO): NO